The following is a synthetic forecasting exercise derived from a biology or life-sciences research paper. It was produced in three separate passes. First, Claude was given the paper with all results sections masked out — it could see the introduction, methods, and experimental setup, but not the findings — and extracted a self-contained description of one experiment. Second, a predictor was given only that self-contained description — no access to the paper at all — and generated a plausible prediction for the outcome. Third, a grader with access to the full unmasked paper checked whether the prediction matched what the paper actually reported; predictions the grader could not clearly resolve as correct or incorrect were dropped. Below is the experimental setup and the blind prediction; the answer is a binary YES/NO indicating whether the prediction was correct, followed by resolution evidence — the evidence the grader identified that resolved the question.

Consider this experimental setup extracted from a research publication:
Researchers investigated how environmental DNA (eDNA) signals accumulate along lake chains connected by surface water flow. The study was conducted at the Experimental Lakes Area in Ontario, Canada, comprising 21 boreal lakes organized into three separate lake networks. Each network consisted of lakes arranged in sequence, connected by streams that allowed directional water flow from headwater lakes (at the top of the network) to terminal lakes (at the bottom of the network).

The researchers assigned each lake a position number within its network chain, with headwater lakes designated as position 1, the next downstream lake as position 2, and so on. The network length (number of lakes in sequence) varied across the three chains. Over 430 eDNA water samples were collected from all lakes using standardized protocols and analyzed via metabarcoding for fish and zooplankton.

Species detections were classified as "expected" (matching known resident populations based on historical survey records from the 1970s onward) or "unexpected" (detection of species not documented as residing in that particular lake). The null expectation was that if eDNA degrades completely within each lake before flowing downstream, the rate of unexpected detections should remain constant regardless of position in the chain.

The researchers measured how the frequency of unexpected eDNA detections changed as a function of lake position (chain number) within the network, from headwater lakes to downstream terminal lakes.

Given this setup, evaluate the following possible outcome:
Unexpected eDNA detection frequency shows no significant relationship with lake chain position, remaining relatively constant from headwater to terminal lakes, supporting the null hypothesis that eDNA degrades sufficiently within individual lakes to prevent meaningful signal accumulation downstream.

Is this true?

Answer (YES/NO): NO